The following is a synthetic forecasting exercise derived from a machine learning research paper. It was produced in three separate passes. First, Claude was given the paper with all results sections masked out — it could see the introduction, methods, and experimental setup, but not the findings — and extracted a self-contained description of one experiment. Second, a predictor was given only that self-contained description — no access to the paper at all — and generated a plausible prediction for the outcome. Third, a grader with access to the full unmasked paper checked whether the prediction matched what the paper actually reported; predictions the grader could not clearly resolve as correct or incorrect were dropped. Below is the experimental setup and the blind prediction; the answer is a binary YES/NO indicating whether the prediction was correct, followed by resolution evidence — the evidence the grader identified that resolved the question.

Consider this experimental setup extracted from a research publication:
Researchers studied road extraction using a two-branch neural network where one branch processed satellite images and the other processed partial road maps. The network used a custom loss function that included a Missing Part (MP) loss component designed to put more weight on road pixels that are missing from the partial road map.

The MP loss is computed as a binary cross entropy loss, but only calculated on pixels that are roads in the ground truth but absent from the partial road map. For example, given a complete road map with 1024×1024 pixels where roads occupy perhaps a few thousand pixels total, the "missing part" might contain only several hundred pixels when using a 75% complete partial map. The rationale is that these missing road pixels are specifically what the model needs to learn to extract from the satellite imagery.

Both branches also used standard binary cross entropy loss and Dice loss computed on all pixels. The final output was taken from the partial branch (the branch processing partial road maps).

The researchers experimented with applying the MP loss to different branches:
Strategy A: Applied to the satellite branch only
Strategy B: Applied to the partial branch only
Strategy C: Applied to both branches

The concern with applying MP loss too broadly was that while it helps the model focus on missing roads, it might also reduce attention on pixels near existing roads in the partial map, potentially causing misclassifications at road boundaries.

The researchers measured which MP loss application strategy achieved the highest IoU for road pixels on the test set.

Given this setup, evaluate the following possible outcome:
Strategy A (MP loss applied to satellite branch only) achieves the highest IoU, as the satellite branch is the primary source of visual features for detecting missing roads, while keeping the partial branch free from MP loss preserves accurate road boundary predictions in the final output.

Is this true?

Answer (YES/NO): YES